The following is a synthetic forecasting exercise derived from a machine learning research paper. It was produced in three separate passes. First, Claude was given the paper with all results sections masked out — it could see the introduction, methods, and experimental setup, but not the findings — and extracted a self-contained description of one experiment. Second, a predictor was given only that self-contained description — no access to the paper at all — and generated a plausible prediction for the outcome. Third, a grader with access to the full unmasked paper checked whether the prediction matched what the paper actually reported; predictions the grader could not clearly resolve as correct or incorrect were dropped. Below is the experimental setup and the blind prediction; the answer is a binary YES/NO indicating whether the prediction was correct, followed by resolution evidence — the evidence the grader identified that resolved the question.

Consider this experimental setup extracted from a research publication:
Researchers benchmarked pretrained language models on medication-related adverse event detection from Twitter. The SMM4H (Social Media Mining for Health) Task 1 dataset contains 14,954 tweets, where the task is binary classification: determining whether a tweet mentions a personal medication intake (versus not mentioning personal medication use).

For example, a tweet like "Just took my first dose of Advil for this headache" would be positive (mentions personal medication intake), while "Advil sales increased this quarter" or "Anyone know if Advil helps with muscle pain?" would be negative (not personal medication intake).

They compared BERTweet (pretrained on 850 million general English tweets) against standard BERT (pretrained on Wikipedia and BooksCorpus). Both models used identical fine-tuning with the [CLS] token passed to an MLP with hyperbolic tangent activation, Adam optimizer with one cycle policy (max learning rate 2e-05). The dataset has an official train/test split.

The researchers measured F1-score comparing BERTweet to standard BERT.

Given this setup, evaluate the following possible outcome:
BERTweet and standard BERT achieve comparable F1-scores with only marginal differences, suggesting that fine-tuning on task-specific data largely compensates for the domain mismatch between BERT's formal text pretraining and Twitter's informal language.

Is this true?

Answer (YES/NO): NO